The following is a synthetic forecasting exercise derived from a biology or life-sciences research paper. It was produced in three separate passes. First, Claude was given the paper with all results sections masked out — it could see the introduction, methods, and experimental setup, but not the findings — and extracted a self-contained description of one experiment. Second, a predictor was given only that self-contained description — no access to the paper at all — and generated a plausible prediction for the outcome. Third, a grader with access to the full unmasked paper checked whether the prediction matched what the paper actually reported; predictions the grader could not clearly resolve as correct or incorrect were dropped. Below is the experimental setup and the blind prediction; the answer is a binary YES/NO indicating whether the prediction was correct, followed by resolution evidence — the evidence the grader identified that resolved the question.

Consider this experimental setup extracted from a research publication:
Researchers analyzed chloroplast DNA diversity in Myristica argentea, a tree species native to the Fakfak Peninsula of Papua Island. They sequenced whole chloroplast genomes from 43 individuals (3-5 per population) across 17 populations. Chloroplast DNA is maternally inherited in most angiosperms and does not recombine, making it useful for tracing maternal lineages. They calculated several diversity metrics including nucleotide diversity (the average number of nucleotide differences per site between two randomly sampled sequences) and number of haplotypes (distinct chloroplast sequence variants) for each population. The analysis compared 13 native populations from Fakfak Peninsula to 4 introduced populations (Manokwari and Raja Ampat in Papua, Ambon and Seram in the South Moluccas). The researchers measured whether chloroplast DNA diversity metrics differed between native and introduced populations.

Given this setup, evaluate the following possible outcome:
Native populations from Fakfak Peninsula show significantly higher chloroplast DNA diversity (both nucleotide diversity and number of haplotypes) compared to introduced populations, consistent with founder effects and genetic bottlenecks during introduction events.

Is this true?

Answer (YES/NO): NO